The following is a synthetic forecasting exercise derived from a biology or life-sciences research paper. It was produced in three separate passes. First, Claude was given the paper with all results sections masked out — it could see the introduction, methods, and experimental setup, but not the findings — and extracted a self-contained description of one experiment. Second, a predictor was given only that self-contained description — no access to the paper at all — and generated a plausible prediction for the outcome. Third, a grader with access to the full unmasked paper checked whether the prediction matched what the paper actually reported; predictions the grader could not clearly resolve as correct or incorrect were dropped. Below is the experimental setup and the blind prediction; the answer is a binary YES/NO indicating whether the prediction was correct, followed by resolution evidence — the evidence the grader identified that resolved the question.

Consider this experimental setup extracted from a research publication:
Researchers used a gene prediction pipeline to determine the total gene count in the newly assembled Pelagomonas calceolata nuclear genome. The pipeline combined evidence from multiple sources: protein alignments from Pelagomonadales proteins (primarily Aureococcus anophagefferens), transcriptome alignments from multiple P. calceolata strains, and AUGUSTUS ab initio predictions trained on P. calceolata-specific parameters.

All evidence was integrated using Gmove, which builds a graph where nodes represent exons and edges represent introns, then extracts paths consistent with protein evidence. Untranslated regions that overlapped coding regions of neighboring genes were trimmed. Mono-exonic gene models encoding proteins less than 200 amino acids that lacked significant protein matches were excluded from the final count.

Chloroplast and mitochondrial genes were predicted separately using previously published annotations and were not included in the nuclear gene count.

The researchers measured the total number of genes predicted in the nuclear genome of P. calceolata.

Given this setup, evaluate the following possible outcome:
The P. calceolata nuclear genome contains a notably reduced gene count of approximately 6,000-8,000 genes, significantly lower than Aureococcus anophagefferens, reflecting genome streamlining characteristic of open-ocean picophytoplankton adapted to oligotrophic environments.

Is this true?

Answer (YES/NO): NO